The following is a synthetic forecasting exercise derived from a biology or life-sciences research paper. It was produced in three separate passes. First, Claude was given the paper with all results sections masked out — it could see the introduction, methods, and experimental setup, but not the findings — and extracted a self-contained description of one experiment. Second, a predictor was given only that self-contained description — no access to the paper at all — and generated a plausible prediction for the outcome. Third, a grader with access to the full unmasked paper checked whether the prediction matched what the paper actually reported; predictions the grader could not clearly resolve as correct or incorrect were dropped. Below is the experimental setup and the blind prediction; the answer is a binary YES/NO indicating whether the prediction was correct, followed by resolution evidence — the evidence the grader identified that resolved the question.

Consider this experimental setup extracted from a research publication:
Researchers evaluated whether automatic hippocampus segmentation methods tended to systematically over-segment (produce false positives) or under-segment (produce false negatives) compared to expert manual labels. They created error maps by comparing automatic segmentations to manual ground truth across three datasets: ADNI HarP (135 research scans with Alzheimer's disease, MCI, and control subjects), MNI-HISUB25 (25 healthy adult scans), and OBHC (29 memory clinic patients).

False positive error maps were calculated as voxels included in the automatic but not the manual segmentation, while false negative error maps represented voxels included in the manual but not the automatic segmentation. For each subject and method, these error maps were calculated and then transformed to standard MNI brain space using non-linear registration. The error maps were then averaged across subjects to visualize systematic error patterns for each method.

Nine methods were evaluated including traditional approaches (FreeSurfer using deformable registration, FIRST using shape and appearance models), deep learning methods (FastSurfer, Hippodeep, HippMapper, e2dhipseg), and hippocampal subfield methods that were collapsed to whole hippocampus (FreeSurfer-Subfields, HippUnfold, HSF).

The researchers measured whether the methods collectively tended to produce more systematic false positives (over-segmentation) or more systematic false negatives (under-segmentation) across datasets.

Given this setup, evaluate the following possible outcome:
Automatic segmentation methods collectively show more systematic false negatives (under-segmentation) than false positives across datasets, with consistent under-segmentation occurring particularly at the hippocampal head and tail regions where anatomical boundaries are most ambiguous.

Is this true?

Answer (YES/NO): NO